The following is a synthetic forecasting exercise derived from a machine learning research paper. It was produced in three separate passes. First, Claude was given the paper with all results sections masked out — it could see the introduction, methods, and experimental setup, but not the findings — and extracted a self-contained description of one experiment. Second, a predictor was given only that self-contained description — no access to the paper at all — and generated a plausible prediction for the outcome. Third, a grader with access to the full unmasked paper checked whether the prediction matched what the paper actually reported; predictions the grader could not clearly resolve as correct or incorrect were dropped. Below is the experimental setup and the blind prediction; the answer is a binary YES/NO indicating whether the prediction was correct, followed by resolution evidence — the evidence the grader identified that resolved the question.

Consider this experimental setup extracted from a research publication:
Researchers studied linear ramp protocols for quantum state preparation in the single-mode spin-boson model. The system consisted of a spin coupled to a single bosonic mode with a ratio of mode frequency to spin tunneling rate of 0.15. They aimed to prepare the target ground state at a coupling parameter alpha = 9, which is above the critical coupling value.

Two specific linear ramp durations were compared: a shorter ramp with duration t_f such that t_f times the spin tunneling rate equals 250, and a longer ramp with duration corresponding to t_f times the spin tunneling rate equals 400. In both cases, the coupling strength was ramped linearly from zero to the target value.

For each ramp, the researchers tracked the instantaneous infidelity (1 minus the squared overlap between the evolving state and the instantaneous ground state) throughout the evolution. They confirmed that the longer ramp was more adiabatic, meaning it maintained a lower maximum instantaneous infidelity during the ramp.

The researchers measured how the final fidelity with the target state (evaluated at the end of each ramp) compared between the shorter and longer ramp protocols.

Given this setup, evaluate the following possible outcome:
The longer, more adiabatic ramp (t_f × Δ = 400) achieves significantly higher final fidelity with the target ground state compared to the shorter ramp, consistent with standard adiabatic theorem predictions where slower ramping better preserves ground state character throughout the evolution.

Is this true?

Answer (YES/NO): NO